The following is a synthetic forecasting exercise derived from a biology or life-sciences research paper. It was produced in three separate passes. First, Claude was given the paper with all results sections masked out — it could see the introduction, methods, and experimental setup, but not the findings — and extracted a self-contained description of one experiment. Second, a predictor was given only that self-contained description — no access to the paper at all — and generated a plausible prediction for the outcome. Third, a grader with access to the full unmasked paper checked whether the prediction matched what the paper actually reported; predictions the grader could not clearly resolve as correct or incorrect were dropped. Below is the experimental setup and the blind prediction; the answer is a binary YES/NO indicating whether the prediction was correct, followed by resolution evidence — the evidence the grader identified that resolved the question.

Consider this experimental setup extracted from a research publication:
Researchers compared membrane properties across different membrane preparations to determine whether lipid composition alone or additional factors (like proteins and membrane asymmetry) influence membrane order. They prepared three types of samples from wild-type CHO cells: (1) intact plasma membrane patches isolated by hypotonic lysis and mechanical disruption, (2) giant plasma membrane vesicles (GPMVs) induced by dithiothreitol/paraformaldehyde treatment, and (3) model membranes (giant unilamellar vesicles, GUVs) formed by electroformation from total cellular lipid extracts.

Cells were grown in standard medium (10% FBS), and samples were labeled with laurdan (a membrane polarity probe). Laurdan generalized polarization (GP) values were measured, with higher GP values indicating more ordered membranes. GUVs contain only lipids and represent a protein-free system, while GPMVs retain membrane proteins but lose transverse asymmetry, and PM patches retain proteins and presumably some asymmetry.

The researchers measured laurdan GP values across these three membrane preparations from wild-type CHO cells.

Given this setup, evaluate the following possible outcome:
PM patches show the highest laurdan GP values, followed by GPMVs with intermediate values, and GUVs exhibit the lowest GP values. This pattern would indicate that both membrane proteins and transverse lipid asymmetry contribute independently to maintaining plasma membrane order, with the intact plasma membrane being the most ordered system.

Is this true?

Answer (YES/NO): NO